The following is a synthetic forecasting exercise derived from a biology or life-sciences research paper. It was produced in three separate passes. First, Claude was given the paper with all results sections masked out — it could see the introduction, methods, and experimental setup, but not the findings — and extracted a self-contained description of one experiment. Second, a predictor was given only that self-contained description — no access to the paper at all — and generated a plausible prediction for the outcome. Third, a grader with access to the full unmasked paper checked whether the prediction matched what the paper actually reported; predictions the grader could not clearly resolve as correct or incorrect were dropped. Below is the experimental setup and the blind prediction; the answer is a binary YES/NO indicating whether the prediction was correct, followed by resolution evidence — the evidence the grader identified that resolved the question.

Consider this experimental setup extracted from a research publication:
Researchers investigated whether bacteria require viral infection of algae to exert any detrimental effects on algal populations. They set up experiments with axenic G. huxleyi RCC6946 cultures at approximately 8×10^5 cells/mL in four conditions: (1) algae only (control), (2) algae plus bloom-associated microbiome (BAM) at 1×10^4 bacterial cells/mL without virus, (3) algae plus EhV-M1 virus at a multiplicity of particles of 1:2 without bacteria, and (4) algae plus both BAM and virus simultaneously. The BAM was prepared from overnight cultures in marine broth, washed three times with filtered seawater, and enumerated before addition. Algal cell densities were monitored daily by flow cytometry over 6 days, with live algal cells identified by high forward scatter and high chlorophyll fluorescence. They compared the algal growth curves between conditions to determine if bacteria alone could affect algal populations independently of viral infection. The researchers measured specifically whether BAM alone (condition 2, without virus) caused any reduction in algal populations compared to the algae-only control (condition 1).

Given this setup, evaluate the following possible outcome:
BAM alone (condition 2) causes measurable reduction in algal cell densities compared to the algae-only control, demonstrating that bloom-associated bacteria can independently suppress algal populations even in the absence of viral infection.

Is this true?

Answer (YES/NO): NO